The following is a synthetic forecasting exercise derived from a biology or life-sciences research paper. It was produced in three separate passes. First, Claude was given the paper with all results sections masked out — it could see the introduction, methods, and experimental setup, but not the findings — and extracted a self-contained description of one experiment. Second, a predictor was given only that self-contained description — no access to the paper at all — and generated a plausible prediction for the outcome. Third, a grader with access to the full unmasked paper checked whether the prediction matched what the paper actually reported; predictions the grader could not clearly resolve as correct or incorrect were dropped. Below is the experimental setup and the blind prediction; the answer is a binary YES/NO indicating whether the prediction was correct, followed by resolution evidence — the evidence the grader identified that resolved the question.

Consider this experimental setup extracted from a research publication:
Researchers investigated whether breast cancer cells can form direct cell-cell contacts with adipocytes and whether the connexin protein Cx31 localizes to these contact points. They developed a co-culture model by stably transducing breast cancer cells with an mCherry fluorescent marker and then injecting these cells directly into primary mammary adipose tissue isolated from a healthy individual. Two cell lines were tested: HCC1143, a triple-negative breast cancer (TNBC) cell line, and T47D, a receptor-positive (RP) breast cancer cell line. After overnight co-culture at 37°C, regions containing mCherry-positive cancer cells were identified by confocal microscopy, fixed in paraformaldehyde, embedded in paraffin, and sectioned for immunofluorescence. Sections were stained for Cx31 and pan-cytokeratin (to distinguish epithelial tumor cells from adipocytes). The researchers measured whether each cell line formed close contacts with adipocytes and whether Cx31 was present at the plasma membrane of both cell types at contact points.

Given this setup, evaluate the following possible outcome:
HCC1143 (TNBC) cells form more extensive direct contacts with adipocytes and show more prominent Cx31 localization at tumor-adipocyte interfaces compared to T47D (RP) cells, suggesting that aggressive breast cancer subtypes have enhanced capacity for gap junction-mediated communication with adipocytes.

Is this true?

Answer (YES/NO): NO